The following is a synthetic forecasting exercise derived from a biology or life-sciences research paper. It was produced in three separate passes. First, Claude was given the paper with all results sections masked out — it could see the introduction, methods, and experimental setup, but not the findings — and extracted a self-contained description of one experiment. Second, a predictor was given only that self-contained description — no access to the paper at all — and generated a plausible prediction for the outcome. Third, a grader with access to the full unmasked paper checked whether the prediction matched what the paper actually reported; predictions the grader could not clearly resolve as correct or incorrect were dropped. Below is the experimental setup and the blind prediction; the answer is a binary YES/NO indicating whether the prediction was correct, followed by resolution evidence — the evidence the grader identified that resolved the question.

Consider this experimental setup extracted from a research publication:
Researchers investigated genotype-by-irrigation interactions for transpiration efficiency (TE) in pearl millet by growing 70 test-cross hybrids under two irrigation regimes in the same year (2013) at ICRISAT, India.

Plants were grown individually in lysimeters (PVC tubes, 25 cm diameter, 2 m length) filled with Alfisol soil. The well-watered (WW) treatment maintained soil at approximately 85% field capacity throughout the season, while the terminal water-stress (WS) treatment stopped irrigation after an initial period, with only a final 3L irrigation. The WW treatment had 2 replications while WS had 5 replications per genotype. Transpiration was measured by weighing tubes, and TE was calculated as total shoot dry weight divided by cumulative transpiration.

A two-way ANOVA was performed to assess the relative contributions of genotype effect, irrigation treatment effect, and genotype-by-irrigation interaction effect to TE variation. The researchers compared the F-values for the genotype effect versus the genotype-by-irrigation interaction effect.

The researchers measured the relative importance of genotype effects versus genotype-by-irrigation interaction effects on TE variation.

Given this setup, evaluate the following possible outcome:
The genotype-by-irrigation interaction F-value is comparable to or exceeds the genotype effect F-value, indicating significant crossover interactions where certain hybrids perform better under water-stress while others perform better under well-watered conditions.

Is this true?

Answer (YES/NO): NO